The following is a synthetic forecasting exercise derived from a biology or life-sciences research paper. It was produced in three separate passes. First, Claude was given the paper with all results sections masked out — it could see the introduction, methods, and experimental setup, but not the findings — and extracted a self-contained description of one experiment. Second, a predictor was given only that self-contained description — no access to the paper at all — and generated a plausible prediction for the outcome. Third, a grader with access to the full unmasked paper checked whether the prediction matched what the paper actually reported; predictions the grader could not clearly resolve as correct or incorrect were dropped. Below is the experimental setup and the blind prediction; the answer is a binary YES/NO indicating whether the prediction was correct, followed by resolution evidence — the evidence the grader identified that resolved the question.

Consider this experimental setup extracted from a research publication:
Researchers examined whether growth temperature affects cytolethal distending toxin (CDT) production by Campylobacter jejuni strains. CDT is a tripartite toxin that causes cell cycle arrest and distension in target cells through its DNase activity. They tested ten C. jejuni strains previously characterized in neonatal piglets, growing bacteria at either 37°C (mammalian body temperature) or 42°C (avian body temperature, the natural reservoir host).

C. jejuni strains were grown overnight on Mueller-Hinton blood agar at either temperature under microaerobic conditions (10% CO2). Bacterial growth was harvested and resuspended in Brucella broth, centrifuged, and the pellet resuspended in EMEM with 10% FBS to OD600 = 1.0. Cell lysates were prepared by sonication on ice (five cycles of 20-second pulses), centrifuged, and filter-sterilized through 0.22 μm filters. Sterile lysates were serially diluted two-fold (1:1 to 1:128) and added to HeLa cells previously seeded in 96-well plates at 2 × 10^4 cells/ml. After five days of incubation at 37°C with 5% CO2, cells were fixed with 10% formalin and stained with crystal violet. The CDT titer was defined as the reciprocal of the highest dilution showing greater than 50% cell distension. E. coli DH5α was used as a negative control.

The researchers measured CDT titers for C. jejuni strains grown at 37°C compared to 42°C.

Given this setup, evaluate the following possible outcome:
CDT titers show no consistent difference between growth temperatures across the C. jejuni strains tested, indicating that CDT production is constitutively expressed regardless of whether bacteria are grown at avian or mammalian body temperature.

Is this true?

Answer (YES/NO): YES